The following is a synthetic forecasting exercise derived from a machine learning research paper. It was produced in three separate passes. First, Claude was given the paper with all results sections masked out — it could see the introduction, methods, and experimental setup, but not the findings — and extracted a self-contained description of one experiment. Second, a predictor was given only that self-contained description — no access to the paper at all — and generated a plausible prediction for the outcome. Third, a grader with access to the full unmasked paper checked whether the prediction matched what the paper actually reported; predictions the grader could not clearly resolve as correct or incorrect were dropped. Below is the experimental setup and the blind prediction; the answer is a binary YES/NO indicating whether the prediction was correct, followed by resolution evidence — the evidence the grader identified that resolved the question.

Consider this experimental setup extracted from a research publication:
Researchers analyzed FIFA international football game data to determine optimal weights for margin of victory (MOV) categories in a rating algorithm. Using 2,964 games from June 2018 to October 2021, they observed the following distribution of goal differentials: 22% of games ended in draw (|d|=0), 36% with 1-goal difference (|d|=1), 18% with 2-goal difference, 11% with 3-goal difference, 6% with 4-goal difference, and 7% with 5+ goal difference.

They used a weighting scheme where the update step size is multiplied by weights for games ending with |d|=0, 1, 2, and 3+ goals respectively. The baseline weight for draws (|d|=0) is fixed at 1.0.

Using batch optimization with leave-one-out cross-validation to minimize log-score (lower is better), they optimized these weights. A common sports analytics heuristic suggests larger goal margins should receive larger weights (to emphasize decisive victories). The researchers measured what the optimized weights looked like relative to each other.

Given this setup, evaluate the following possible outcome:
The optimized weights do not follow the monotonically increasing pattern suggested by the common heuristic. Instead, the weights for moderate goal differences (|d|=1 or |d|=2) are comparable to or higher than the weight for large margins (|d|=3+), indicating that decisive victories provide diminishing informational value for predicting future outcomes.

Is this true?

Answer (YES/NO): NO